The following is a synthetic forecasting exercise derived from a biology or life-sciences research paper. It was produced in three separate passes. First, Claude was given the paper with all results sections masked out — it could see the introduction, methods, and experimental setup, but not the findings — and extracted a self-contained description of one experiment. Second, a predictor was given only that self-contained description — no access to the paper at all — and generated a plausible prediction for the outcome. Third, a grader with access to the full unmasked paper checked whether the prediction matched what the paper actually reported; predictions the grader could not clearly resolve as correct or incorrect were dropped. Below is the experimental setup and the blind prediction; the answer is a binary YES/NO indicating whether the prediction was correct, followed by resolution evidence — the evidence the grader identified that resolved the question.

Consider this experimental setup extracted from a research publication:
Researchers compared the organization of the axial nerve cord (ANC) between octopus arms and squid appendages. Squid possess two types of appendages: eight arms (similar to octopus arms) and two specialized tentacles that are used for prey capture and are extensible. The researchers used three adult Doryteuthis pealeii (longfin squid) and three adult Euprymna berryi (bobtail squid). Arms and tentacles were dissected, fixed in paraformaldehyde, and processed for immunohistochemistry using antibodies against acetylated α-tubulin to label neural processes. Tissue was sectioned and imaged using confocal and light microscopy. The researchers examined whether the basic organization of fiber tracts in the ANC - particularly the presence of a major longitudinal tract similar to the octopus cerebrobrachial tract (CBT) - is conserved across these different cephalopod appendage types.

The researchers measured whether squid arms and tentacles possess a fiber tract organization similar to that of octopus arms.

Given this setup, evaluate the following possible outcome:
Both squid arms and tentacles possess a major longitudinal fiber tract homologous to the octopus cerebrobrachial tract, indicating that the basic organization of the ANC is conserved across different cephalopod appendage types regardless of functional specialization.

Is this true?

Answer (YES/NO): YES